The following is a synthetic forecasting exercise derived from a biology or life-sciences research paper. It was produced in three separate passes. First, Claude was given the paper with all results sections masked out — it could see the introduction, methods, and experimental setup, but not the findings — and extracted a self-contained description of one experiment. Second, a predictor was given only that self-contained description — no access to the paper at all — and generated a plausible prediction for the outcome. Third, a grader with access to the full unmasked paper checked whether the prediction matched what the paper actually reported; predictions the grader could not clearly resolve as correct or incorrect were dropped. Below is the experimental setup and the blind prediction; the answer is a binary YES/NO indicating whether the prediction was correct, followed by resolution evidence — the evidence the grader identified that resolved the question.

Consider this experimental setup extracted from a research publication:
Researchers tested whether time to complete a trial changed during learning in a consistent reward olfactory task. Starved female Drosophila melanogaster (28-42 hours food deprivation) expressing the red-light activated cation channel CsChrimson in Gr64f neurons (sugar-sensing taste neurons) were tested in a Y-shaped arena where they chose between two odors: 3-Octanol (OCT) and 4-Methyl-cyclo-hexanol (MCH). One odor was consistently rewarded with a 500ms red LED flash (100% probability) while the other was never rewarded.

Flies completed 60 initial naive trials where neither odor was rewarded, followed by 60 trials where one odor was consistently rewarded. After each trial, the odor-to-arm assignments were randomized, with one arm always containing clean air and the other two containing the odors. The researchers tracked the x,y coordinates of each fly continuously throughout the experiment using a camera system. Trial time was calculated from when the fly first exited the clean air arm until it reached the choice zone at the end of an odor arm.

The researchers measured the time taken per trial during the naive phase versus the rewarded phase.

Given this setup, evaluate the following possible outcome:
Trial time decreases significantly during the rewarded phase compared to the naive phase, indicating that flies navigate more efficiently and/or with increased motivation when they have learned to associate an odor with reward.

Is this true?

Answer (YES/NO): YES